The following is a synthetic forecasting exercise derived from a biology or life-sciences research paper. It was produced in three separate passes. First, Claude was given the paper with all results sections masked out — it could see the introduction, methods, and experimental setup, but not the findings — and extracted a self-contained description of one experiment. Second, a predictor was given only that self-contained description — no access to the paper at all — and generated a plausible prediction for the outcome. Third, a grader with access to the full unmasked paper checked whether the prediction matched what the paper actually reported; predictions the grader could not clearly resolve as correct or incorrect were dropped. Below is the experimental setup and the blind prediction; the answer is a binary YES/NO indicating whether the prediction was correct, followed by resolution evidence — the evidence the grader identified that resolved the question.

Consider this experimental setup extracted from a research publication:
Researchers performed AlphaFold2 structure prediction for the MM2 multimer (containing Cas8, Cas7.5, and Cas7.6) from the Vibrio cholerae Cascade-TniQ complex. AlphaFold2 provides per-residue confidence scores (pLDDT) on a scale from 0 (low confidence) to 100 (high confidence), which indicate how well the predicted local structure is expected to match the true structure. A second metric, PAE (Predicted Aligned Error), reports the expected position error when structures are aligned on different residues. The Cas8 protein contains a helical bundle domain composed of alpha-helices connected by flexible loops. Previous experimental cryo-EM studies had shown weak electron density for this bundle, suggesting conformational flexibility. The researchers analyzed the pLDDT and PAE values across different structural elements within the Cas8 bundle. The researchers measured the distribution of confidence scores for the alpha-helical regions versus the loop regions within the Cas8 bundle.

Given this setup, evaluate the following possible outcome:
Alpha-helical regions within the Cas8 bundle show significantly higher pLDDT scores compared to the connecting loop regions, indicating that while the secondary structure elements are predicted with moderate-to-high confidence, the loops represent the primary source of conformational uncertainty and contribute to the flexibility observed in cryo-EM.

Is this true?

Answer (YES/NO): YES